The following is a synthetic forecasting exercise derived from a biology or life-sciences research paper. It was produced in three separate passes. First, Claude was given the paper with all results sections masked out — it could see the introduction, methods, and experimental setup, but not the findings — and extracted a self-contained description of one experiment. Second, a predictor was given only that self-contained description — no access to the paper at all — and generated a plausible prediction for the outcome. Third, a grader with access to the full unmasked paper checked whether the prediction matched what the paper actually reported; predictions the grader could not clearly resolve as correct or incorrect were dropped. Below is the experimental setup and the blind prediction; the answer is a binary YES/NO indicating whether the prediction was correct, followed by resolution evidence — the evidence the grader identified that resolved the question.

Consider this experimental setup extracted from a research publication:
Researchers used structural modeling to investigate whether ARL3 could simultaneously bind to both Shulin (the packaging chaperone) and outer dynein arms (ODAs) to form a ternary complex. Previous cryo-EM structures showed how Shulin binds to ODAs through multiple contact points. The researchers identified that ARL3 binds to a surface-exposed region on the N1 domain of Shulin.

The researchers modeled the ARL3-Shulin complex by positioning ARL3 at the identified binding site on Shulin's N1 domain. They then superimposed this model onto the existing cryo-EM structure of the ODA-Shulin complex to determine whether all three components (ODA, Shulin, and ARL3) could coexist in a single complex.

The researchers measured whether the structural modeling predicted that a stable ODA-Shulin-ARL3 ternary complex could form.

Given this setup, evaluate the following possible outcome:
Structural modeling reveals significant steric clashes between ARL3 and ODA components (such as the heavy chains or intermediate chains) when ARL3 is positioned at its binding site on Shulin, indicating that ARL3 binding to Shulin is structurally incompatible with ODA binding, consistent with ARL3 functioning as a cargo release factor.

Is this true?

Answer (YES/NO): YES